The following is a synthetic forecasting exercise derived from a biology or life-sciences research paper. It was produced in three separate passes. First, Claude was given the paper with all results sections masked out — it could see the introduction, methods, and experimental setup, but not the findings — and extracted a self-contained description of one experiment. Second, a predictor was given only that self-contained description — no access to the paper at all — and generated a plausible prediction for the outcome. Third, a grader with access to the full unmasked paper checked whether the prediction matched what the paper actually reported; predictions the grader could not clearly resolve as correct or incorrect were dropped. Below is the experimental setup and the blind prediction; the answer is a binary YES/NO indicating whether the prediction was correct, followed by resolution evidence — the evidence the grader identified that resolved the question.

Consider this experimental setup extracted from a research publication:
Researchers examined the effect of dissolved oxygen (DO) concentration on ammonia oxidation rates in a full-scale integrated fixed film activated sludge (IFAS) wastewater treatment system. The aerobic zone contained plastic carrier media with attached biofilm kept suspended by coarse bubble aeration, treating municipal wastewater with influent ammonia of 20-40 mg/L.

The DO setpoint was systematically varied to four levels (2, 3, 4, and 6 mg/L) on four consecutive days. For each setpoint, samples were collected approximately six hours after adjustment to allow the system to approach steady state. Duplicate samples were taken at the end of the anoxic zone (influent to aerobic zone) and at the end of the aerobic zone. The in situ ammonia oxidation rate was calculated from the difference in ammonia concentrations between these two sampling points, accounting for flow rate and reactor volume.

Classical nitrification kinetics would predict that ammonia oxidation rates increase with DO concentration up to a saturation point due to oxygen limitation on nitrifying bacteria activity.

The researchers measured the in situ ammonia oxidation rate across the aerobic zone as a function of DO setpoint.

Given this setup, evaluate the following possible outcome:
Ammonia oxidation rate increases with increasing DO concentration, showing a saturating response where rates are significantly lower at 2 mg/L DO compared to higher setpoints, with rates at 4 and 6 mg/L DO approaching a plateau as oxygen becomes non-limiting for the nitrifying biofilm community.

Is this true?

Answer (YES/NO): NO